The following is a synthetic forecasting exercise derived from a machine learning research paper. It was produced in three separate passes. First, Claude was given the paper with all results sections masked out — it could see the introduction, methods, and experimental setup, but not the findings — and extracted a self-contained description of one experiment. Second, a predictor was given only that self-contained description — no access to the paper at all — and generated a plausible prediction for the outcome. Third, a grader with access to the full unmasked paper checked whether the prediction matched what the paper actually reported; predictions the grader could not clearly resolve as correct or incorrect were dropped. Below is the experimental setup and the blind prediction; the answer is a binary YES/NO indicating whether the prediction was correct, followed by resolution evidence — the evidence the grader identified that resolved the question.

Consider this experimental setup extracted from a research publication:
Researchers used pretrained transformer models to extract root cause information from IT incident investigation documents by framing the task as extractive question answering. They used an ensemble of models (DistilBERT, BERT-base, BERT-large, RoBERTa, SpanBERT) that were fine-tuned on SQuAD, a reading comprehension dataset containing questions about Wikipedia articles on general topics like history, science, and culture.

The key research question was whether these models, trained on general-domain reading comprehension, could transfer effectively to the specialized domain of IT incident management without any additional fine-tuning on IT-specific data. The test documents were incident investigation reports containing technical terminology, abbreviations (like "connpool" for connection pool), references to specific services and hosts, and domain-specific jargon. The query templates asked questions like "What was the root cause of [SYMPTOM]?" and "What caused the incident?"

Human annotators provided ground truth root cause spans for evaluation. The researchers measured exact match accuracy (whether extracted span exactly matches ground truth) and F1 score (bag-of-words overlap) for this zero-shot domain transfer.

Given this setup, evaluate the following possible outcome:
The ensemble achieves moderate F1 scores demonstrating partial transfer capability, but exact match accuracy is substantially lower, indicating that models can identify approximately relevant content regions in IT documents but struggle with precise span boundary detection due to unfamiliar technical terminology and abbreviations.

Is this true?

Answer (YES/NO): NO